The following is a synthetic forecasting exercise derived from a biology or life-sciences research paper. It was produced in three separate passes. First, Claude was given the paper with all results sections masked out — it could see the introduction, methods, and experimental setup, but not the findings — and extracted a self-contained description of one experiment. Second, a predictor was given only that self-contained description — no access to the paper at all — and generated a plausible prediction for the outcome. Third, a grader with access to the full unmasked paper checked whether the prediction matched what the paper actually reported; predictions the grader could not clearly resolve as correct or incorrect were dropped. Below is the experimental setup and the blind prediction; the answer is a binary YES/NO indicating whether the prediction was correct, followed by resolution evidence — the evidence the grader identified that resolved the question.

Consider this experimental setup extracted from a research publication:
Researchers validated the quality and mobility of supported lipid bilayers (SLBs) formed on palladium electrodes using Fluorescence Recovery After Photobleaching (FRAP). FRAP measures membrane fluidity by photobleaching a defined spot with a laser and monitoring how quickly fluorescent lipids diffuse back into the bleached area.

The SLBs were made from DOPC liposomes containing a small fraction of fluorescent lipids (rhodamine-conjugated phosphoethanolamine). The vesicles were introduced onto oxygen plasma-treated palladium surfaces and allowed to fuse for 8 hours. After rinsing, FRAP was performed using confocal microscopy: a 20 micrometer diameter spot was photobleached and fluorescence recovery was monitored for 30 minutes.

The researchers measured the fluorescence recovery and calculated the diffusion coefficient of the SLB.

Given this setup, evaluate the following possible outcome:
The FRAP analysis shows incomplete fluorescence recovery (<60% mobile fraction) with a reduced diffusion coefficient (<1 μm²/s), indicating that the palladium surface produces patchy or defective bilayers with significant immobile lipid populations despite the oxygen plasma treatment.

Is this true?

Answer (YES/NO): NO